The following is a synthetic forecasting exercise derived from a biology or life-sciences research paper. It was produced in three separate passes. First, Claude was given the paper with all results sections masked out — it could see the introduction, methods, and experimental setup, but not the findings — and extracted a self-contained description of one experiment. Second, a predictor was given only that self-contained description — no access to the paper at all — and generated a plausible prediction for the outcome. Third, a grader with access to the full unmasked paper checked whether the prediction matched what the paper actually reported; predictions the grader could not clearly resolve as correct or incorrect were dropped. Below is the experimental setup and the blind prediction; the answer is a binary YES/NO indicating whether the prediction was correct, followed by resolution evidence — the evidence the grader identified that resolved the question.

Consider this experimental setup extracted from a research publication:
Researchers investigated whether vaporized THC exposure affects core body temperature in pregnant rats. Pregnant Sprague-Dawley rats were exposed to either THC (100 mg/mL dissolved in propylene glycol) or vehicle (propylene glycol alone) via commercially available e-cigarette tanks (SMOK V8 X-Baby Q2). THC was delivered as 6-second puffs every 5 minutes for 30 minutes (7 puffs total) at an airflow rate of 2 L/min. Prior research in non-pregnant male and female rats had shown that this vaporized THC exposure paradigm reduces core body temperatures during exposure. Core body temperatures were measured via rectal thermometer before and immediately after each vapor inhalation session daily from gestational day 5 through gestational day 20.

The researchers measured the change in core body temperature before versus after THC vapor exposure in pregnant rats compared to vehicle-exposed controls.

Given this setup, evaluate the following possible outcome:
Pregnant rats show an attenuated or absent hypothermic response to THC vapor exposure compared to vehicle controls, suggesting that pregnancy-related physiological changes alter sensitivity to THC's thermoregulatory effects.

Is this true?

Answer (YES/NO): YES